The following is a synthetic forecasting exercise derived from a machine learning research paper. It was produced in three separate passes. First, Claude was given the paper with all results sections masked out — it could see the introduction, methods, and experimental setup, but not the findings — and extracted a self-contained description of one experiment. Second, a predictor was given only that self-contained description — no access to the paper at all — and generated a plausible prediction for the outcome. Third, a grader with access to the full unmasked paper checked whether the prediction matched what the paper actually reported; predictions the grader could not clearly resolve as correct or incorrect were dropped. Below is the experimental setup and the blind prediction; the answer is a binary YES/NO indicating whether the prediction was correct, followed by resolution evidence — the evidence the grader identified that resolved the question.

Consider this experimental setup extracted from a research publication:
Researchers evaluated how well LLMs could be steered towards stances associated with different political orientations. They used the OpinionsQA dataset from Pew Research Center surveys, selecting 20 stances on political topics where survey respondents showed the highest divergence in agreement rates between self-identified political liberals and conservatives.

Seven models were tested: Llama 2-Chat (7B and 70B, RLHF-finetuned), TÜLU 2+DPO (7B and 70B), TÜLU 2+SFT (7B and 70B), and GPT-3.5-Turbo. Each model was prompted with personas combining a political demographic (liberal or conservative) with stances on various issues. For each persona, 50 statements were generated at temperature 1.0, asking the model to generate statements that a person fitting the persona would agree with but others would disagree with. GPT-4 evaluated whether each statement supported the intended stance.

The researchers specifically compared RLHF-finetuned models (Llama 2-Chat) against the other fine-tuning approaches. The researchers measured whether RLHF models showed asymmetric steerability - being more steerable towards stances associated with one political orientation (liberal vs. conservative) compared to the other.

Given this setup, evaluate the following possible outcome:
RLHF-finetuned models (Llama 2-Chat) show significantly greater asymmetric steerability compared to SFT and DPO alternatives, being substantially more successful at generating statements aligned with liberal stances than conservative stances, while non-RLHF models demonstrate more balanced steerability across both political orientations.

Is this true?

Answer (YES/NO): NO